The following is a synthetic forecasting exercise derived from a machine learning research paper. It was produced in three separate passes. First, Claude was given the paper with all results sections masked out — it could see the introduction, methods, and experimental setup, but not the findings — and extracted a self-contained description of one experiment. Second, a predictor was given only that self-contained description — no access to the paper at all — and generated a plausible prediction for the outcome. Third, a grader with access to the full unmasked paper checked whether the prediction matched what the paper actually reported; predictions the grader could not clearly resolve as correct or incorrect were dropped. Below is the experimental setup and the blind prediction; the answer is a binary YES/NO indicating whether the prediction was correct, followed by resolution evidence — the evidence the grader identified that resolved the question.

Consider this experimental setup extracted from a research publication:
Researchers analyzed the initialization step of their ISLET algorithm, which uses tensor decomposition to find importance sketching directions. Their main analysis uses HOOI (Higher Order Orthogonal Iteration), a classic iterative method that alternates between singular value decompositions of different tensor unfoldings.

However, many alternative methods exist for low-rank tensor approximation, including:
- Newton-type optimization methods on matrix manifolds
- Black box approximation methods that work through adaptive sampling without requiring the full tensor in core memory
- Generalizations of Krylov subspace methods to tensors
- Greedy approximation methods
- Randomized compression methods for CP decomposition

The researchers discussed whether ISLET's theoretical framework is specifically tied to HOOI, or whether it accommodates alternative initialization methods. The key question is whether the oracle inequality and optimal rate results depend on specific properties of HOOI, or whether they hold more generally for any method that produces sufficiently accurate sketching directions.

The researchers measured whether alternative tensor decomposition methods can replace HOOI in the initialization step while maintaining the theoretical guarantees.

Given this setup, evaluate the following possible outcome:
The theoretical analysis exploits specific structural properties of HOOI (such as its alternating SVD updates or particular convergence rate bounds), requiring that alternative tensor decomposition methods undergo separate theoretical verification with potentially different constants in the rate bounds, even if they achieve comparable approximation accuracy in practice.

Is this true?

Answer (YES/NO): NO